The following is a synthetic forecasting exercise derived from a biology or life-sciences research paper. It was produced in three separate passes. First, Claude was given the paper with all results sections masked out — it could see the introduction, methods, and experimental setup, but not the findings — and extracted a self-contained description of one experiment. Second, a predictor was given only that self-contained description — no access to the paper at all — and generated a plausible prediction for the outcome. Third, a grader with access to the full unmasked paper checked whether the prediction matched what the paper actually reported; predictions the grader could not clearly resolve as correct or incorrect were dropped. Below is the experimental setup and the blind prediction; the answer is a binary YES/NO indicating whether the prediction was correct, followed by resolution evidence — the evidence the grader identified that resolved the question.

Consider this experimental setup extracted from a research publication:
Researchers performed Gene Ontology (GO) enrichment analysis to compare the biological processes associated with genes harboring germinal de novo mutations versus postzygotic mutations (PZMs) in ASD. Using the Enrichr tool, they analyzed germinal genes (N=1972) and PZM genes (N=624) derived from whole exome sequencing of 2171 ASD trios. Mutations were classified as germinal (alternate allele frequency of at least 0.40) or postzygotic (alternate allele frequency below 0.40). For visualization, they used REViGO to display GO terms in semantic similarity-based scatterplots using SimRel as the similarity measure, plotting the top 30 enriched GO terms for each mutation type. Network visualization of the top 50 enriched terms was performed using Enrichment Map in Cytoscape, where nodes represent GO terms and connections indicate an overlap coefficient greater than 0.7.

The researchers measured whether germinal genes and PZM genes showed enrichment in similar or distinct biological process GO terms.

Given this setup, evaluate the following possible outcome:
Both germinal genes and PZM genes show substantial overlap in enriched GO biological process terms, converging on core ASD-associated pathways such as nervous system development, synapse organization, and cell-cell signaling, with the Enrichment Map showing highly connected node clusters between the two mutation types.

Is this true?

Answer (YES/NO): NO